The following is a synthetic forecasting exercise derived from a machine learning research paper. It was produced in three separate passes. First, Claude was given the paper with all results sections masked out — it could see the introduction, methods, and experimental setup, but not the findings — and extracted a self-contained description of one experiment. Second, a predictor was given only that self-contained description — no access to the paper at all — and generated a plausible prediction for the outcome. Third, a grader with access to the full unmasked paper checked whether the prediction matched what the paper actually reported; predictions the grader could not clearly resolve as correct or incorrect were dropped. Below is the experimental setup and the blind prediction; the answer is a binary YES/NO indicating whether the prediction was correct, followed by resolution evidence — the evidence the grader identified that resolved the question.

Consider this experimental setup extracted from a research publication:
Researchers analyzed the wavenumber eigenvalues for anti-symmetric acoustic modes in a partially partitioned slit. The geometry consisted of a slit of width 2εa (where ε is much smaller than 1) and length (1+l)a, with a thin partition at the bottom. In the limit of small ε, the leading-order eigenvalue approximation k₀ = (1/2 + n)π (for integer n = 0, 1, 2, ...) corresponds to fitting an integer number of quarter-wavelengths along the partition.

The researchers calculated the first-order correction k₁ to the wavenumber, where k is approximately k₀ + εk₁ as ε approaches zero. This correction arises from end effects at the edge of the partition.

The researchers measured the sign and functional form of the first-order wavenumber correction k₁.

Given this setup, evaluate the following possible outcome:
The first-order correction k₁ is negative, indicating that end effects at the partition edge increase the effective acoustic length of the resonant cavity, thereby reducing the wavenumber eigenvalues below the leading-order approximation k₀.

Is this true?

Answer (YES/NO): YES